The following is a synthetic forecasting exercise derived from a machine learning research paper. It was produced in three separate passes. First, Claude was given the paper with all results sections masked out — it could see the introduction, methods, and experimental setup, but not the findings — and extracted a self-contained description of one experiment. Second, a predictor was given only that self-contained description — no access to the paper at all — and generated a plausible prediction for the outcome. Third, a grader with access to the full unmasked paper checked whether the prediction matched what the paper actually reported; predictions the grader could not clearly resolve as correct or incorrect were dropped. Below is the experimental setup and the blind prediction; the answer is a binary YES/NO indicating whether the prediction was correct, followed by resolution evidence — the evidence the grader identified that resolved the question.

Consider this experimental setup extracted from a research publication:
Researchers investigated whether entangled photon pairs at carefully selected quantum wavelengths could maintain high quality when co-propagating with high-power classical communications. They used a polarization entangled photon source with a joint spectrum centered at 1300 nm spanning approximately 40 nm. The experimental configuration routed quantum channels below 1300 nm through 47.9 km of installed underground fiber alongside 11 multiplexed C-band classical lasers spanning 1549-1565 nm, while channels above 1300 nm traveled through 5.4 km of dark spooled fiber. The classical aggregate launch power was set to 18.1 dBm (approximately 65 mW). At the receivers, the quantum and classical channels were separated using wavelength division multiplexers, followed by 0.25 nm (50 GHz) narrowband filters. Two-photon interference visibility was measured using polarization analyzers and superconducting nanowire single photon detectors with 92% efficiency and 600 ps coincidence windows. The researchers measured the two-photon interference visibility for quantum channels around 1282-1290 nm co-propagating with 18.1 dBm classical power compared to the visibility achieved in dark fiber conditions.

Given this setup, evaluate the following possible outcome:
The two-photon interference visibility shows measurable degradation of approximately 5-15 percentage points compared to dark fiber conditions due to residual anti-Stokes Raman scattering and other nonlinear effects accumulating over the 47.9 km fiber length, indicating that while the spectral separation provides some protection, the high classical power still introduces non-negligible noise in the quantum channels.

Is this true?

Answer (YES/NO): NO